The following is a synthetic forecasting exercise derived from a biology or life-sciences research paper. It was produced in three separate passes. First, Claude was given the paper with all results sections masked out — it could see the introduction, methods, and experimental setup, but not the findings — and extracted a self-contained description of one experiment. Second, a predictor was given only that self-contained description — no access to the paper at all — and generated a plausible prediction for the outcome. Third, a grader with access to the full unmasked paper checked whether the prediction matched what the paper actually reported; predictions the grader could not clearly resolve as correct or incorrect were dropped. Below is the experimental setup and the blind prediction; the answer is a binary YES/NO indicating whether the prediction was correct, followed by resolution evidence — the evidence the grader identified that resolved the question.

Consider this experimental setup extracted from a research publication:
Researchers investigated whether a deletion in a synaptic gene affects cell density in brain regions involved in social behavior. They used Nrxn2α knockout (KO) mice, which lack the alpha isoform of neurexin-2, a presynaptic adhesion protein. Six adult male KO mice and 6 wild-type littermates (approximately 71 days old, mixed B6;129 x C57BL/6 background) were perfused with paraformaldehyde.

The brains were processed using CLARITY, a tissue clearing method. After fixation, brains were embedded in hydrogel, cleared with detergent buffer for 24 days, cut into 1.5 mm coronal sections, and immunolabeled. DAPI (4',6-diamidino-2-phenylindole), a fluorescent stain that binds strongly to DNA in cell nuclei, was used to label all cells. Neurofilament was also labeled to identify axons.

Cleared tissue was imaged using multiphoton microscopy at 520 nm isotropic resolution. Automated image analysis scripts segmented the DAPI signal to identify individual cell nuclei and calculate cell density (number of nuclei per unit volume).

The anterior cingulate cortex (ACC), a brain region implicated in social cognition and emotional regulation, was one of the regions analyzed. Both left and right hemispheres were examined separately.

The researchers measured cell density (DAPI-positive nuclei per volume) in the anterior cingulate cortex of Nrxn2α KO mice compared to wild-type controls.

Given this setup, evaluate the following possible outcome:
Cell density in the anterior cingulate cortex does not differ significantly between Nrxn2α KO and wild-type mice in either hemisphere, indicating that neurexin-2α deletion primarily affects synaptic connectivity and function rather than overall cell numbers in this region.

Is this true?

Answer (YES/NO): YES